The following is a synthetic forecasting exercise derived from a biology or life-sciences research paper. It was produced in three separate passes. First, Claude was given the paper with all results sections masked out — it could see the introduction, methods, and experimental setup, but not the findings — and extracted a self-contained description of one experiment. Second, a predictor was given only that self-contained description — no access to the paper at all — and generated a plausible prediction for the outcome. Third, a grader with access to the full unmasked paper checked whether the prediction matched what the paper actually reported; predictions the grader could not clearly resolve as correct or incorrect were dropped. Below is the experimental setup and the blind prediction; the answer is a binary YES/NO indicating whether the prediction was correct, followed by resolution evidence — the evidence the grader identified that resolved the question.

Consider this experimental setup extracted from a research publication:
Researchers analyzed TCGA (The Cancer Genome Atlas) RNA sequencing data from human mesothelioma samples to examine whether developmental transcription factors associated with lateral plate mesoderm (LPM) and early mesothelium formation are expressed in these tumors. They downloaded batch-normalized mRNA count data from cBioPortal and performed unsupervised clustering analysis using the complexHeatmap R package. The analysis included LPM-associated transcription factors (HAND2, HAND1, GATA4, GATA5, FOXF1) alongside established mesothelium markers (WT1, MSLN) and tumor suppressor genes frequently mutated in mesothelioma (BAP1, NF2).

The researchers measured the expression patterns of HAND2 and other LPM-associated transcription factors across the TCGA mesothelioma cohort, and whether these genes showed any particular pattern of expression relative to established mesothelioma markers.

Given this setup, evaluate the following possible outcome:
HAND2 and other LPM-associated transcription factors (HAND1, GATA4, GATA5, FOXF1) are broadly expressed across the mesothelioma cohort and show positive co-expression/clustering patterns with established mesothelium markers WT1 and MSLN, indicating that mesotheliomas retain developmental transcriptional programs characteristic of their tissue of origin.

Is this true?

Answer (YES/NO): NO